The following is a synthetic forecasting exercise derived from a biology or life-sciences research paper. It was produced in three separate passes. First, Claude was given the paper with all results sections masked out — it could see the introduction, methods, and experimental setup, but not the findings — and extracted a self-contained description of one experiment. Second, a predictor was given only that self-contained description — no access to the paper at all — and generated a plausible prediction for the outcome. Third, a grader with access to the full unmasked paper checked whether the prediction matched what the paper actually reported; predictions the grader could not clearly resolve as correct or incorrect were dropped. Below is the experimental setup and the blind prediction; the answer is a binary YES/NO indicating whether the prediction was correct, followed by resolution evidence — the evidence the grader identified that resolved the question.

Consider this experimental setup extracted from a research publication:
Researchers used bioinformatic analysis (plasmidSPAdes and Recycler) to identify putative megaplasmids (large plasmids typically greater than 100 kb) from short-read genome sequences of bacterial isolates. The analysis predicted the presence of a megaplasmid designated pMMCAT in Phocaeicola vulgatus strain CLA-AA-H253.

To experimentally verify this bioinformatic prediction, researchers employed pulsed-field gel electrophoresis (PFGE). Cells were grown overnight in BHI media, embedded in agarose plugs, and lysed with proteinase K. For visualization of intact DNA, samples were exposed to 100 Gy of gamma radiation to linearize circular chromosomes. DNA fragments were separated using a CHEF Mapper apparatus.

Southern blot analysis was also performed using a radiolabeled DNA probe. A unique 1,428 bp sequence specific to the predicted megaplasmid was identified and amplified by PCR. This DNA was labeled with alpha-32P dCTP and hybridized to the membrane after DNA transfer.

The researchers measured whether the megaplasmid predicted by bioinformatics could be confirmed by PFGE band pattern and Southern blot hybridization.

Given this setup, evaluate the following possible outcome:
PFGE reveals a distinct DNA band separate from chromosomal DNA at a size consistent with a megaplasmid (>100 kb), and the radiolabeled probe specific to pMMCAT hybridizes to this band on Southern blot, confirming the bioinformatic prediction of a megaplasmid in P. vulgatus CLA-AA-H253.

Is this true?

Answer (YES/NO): YES